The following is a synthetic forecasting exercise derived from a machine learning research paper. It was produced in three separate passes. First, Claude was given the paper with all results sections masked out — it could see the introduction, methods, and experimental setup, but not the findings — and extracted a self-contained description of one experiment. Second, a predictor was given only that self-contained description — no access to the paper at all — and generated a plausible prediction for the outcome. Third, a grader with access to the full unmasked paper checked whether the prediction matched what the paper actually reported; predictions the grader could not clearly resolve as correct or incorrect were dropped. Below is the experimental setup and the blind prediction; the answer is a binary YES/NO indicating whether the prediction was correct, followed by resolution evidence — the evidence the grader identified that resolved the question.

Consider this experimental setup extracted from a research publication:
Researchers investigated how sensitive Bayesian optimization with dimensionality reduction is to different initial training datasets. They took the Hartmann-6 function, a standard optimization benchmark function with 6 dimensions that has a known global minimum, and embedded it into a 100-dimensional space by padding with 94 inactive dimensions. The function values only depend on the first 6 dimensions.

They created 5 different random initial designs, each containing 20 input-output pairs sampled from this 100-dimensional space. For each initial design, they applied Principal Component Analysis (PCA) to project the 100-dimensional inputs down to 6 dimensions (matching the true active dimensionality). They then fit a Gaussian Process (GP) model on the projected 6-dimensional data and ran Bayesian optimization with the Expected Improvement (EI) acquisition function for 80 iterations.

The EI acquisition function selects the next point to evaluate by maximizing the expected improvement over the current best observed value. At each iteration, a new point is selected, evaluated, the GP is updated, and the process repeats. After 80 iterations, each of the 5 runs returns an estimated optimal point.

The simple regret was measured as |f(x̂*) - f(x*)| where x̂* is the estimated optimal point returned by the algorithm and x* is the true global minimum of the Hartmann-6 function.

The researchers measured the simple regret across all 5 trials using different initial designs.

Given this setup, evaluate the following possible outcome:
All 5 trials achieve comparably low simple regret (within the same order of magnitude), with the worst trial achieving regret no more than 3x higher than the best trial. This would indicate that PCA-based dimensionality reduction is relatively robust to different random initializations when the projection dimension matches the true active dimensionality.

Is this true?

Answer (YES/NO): NO